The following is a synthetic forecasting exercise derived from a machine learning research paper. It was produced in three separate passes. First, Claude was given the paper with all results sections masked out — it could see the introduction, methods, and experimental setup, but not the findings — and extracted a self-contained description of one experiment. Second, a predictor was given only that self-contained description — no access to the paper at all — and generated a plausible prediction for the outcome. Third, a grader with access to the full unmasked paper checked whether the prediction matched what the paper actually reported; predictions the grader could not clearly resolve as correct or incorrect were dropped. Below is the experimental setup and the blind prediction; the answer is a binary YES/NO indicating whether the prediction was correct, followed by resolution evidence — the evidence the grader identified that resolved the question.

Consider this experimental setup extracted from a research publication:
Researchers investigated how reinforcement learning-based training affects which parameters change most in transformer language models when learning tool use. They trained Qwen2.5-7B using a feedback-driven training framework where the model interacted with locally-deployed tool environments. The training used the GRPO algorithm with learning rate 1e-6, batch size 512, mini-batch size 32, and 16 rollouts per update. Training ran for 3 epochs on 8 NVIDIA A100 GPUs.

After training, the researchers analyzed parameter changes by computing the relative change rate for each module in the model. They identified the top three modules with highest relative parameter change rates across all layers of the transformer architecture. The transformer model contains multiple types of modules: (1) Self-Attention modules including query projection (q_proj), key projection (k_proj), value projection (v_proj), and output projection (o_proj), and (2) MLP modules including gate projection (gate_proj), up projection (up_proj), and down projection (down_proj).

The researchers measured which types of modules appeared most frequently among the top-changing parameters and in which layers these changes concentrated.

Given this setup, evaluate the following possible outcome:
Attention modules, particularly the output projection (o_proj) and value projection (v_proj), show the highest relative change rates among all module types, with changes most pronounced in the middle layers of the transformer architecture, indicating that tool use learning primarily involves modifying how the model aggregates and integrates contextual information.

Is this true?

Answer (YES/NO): NO